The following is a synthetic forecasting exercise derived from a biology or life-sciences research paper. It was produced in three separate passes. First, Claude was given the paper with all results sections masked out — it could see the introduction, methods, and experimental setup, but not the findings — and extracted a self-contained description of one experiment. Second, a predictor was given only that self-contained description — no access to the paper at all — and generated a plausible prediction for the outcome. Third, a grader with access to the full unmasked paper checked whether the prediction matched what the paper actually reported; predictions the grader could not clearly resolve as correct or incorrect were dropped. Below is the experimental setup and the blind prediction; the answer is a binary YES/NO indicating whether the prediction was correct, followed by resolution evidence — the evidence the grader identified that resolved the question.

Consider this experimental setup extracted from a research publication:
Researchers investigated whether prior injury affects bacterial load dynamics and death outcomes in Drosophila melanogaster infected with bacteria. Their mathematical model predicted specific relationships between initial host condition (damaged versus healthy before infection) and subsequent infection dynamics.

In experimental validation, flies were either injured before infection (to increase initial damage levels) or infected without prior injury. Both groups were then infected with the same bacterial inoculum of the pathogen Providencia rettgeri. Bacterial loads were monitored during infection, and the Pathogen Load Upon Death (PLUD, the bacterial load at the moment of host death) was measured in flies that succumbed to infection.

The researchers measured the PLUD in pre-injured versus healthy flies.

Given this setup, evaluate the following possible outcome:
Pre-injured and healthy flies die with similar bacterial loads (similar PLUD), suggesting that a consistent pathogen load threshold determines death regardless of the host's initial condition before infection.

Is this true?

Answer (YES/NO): NO